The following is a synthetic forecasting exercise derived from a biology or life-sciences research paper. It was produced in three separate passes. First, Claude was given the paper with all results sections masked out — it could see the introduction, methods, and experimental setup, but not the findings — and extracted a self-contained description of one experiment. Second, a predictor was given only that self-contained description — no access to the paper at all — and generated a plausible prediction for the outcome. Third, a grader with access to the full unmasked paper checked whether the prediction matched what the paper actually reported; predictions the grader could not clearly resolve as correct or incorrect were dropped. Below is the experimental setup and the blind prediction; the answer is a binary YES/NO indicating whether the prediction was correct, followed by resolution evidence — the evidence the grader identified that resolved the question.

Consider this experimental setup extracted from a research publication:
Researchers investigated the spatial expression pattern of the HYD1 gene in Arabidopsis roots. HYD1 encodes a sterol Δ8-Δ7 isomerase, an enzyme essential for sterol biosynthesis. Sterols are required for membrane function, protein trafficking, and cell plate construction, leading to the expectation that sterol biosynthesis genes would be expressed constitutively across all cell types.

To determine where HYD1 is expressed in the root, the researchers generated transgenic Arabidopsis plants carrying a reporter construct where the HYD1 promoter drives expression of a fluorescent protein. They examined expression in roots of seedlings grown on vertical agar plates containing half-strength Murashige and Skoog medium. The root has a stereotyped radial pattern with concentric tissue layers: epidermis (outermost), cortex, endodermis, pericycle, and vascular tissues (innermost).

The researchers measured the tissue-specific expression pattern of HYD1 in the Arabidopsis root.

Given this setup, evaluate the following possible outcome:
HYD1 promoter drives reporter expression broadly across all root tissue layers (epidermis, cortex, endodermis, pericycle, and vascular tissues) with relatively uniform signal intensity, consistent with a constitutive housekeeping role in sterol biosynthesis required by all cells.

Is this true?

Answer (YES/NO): NO